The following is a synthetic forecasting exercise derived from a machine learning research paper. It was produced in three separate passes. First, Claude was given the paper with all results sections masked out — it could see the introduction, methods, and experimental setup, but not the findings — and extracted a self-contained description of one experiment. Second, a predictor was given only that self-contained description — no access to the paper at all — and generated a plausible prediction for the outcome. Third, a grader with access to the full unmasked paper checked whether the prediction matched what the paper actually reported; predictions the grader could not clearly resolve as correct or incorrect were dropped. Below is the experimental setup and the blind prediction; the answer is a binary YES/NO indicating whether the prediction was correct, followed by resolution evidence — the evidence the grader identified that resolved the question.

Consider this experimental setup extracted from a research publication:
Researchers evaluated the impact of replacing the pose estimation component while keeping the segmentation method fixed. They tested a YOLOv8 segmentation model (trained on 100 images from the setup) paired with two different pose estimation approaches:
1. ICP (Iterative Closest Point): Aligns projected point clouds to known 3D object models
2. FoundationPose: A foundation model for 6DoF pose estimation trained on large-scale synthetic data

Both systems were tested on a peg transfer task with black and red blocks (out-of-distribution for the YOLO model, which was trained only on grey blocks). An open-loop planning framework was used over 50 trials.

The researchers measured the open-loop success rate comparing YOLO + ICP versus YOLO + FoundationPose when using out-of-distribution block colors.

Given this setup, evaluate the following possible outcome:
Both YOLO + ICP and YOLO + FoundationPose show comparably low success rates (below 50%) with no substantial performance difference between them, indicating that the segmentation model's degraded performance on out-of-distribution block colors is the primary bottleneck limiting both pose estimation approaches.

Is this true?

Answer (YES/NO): NO